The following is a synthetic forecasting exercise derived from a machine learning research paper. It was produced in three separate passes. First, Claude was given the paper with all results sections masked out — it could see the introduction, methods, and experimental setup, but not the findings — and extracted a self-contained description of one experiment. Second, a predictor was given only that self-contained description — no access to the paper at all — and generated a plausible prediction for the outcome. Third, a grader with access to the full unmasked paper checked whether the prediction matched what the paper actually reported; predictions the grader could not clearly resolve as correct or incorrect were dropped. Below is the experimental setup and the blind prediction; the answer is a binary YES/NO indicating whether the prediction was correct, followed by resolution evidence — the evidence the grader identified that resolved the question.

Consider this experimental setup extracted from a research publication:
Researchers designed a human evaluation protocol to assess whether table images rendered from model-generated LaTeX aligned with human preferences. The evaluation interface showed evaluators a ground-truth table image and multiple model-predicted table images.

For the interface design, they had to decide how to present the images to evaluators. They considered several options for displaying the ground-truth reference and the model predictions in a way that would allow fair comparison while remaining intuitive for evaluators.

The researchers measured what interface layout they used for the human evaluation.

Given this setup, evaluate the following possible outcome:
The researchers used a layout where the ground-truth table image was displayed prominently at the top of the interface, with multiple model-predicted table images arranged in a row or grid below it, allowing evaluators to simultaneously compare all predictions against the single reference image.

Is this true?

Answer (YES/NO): YES